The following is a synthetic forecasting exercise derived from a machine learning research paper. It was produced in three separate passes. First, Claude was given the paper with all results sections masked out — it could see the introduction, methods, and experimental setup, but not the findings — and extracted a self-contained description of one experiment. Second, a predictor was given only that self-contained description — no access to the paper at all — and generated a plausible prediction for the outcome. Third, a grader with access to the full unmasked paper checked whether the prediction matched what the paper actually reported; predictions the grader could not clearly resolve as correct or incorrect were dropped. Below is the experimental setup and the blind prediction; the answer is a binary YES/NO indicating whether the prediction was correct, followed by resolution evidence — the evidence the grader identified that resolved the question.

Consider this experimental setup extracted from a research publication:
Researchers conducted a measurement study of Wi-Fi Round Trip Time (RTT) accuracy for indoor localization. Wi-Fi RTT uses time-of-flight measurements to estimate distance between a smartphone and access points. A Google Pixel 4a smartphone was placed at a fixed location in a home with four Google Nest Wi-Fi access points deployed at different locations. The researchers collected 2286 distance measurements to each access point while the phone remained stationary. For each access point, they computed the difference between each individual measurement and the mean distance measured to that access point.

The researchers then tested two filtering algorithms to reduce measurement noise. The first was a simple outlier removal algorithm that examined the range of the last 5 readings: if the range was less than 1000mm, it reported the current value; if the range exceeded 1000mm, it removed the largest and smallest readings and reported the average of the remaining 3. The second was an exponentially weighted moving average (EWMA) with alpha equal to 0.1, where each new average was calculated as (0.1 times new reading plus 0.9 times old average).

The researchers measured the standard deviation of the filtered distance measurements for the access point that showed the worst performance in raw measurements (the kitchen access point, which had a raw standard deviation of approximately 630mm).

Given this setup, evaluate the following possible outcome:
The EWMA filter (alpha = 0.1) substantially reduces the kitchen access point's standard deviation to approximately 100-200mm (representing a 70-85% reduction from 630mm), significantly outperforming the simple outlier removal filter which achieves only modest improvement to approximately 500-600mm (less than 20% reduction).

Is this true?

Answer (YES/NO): NO